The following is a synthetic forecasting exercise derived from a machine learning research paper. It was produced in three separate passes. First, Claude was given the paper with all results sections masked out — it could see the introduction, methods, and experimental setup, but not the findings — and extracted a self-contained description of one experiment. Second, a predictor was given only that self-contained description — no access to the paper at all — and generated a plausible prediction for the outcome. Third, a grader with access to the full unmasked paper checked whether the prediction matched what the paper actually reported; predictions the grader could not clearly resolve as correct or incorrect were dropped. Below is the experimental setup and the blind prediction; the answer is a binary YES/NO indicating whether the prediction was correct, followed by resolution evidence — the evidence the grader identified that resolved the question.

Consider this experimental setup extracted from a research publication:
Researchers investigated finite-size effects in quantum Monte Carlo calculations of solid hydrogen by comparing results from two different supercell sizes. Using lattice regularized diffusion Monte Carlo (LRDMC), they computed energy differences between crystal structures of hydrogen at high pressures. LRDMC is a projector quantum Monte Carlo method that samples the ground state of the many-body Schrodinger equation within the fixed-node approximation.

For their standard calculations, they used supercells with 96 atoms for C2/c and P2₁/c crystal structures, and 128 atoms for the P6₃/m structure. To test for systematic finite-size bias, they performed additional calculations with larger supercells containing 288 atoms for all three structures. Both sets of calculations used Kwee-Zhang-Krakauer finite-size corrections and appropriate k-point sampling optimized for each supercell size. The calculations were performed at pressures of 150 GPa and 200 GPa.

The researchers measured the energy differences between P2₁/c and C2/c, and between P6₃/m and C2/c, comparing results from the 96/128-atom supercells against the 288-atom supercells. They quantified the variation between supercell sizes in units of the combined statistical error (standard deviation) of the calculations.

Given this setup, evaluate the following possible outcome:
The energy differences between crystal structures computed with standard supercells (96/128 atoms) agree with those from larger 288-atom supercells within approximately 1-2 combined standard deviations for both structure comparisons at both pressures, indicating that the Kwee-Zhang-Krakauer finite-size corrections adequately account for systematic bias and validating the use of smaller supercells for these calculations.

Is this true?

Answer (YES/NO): YES